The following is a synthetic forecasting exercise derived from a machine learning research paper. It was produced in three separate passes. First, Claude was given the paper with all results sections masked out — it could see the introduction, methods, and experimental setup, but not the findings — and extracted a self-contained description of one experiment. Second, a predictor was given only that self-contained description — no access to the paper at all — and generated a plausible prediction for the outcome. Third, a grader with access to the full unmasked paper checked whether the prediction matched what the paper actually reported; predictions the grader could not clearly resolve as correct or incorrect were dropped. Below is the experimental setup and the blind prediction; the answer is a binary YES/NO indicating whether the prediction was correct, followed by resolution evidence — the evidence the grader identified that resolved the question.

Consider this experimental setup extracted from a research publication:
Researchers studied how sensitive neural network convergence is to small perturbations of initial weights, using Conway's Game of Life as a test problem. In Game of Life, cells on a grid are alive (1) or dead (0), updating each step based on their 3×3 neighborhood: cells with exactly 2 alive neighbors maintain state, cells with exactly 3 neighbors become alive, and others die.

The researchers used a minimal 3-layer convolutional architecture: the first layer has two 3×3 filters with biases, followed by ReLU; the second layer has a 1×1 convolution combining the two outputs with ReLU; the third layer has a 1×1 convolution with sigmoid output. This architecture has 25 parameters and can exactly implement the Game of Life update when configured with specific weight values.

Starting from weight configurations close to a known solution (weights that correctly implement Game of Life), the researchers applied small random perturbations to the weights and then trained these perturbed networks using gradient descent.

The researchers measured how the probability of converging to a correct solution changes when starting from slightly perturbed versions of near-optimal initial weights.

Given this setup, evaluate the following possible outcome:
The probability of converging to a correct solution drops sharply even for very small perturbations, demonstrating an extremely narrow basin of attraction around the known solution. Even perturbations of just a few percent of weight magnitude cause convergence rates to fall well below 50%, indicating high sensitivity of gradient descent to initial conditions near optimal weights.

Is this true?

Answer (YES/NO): YES